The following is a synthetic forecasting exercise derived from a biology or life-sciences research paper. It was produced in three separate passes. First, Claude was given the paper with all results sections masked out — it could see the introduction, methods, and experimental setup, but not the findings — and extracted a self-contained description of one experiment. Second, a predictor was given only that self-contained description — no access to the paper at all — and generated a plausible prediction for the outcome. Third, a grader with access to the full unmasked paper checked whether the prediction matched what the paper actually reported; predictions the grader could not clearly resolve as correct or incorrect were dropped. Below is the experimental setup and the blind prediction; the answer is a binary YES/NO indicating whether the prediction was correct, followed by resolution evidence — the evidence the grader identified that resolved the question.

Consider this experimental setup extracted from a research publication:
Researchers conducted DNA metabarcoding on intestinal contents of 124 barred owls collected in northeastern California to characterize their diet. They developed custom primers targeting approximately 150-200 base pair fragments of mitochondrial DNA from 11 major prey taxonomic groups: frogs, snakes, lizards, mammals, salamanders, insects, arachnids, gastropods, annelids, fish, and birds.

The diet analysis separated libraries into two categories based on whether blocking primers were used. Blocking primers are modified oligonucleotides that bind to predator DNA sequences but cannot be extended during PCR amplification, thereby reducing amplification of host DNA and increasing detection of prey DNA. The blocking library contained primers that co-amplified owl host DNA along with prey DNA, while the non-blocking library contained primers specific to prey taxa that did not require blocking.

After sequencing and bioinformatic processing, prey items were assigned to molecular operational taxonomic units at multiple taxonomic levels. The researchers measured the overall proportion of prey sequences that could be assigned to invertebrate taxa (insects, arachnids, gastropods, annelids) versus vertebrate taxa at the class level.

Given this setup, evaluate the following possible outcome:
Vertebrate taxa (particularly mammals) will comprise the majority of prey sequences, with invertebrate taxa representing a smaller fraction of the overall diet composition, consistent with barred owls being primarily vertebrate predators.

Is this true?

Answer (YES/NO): NO